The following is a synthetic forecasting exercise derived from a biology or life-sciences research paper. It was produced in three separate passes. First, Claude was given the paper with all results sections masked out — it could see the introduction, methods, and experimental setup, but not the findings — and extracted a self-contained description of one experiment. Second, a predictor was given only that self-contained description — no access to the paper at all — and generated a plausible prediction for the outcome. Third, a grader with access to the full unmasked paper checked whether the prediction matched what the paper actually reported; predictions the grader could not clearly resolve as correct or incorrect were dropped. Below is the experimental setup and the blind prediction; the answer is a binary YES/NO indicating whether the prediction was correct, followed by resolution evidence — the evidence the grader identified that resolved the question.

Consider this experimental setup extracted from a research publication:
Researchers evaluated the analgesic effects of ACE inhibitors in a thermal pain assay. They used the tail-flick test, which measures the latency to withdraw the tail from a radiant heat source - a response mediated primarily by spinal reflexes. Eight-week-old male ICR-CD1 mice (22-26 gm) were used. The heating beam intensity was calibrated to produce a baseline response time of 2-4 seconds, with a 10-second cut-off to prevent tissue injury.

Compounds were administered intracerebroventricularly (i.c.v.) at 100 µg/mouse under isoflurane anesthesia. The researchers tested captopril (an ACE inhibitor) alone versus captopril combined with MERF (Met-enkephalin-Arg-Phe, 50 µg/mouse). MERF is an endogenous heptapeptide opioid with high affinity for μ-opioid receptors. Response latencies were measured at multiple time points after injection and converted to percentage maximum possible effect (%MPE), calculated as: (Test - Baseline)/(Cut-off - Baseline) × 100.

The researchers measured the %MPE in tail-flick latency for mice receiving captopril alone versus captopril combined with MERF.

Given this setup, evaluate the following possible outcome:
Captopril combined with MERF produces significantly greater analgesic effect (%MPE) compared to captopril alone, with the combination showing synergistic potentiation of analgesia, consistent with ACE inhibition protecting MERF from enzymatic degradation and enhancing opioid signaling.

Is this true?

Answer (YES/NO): YES